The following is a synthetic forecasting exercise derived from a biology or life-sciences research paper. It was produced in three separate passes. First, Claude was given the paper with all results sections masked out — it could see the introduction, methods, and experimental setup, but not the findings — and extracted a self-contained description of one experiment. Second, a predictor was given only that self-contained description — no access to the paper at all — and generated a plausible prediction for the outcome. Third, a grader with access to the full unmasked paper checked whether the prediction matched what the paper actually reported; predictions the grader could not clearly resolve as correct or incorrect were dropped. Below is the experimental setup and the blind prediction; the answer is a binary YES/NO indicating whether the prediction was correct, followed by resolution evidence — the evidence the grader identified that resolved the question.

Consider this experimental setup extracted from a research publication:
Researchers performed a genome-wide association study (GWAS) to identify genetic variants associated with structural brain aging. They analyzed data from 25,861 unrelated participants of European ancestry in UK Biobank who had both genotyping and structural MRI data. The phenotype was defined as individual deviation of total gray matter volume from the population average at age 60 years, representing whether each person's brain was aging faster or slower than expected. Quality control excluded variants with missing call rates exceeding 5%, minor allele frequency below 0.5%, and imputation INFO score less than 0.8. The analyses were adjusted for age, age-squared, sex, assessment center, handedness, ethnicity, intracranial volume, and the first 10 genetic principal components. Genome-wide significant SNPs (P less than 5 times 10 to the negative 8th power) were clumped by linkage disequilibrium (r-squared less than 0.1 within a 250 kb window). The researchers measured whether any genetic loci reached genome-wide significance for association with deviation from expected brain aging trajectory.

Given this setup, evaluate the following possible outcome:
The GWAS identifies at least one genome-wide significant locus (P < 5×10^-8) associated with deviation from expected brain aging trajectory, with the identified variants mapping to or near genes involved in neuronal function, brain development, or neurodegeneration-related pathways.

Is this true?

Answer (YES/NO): YES